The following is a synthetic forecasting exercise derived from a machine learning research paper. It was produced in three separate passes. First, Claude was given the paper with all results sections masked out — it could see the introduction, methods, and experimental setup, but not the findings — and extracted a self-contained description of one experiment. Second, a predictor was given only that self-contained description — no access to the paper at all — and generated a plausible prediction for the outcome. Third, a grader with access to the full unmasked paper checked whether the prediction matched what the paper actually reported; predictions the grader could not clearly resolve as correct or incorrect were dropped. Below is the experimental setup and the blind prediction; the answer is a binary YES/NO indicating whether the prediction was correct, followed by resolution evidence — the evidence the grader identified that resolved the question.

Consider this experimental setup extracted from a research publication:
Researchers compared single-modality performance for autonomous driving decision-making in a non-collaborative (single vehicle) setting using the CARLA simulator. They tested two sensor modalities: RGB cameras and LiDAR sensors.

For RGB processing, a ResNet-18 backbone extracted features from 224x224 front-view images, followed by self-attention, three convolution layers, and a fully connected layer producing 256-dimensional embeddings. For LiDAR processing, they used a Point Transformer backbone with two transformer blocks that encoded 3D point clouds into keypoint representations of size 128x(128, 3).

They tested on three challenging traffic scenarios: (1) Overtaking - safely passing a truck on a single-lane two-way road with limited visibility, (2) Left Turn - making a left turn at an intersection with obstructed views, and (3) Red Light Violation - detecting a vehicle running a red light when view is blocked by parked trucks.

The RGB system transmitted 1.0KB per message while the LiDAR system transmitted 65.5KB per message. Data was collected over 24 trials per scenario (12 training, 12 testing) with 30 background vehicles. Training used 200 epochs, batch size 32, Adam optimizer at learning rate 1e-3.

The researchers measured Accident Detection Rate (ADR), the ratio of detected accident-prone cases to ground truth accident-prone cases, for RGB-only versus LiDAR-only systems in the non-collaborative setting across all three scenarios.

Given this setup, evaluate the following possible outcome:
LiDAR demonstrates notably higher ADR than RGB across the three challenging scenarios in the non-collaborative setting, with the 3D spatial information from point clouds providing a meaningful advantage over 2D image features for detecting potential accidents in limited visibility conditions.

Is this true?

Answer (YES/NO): NO